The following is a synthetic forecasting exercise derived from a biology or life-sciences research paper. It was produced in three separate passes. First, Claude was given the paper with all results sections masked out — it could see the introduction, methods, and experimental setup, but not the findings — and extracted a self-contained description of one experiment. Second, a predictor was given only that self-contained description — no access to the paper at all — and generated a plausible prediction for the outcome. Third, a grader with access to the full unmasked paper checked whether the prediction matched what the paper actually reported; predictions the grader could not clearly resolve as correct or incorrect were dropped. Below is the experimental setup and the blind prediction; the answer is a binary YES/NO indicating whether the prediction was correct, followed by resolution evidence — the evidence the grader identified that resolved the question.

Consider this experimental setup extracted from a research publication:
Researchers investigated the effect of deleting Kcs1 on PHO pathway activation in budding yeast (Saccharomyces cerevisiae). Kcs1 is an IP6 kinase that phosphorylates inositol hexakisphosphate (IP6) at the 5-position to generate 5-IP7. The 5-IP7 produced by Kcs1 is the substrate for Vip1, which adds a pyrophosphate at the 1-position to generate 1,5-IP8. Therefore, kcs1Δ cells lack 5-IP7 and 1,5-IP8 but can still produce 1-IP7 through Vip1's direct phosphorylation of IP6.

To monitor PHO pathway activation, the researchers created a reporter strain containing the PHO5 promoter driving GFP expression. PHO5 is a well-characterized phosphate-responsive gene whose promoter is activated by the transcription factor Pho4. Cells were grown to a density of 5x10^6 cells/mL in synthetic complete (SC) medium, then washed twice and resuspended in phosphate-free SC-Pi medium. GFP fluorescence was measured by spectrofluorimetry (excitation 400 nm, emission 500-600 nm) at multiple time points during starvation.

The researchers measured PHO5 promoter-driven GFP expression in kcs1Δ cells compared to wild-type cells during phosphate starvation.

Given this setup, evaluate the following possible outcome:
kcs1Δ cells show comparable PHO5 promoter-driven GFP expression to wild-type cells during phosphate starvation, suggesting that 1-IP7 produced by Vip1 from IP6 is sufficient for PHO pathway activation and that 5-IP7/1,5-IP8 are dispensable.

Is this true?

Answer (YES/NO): NO